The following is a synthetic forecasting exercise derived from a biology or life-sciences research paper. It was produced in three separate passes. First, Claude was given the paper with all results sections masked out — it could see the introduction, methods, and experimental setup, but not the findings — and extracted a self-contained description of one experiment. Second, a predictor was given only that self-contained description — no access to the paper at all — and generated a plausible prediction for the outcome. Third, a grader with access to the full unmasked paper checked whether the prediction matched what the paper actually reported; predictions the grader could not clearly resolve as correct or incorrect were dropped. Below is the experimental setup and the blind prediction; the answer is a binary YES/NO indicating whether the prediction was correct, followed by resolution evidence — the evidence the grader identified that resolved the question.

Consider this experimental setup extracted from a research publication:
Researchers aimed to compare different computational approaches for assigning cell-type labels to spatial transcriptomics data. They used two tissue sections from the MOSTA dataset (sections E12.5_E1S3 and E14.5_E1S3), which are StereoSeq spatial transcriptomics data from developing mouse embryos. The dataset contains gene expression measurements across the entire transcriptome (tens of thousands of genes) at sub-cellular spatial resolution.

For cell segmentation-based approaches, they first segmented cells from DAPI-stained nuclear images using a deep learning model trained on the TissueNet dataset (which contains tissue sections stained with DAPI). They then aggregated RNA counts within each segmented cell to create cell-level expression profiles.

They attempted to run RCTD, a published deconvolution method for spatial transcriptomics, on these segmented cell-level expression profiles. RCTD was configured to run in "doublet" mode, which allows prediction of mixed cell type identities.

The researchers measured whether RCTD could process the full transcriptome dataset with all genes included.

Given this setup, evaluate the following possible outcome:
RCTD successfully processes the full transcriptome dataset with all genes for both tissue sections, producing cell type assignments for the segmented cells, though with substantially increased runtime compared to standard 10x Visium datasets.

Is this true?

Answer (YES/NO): NO